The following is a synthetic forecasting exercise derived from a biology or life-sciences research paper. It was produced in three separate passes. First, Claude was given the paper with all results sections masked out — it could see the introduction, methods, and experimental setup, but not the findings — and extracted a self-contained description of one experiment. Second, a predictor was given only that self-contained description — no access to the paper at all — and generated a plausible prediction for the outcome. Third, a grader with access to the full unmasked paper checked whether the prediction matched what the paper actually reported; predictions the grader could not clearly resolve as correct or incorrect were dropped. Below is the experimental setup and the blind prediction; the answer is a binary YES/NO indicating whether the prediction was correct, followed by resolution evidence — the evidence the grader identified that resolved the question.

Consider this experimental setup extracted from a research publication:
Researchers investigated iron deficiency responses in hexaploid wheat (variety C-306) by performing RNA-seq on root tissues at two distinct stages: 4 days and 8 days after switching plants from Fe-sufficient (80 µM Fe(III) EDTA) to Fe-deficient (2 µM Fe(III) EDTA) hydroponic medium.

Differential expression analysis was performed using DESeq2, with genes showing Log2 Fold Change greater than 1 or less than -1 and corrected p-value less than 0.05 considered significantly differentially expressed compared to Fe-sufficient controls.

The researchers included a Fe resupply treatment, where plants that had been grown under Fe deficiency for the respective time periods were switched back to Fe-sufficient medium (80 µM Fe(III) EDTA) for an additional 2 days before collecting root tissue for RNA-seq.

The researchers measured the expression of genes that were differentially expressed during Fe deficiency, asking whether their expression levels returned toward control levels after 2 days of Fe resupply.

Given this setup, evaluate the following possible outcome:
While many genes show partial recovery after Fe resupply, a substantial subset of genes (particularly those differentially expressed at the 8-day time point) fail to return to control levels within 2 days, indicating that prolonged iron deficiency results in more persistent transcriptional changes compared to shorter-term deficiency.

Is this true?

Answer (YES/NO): YES